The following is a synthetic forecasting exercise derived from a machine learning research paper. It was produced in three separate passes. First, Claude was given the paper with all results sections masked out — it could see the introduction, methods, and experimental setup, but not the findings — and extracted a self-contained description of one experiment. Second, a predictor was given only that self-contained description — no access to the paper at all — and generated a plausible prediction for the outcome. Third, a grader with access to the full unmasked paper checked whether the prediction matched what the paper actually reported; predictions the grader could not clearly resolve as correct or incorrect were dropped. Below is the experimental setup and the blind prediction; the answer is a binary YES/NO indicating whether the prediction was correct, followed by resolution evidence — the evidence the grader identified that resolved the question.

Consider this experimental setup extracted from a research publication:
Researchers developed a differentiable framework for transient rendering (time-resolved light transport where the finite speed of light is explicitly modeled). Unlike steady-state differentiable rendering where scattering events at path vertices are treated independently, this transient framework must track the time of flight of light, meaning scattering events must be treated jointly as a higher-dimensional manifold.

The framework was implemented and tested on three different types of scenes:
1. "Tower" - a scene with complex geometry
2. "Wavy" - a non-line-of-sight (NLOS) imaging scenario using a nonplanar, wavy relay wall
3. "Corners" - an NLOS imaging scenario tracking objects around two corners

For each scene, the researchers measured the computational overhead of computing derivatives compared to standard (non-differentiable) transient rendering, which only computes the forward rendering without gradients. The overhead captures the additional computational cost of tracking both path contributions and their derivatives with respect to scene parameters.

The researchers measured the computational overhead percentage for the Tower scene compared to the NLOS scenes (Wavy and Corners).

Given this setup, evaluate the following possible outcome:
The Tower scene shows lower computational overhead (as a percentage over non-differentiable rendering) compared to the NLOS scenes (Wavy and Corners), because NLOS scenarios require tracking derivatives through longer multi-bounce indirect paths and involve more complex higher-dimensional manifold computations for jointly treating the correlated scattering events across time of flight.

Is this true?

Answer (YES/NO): NO